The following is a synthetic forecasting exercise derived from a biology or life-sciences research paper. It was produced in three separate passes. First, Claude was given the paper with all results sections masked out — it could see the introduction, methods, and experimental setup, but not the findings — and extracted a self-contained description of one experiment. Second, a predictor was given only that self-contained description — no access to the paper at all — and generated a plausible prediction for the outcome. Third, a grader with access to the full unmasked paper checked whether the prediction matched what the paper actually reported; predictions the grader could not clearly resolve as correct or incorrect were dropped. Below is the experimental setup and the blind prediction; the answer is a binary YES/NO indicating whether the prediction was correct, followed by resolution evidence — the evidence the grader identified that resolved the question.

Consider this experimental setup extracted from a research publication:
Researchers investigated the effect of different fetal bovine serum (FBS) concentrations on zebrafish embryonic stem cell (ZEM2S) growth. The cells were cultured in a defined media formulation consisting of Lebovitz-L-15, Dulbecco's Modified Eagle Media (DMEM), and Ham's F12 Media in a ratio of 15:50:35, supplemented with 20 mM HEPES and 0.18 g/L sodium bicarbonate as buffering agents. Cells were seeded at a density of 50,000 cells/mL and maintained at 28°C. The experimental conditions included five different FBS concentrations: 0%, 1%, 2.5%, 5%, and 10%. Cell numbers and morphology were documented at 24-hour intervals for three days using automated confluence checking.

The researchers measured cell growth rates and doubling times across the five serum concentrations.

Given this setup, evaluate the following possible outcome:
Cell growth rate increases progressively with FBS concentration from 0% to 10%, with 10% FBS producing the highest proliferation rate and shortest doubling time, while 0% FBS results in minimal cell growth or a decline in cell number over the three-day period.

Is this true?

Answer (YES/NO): YES